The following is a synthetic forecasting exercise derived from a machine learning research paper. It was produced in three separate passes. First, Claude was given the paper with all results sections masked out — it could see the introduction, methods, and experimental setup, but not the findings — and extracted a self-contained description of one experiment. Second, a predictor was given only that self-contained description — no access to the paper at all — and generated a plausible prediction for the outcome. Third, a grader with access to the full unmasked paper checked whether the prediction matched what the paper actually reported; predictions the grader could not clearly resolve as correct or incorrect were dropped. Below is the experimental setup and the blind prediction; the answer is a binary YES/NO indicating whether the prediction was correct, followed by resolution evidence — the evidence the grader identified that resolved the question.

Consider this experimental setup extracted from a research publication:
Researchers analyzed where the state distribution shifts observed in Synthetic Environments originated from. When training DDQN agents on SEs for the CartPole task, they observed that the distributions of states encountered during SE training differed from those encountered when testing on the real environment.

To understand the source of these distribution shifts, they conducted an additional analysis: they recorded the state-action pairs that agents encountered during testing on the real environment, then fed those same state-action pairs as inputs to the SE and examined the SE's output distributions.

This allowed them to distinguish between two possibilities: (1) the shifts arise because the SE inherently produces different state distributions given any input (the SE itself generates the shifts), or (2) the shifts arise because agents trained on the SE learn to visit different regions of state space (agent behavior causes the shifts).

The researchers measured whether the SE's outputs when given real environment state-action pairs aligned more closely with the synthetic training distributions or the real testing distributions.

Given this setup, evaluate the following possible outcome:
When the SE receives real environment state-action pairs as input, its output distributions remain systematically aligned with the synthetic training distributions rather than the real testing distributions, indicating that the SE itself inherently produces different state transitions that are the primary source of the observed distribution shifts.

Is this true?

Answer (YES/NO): YES